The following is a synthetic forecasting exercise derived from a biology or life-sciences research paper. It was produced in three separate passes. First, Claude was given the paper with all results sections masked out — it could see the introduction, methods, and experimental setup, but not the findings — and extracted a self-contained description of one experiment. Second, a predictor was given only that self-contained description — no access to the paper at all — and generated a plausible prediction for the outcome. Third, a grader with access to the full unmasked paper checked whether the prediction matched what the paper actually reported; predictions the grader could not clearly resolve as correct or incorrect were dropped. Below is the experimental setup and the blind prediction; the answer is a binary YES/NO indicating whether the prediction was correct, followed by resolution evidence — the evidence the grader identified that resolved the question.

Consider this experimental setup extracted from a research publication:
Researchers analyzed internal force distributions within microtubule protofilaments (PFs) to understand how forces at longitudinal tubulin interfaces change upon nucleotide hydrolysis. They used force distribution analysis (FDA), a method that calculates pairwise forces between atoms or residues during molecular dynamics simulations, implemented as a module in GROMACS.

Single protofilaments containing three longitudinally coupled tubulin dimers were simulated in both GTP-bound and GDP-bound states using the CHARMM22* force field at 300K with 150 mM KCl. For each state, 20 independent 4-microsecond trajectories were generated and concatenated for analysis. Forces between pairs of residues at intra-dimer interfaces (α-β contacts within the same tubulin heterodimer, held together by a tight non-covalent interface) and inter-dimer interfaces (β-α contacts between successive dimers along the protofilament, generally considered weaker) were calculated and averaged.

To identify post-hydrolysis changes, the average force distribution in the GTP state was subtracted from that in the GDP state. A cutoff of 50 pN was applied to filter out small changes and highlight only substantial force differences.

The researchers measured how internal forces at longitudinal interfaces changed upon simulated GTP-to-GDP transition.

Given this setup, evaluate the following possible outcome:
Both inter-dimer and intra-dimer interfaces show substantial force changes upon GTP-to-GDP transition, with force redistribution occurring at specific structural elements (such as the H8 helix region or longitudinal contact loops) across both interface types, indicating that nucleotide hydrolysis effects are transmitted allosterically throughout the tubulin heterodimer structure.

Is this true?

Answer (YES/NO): YES